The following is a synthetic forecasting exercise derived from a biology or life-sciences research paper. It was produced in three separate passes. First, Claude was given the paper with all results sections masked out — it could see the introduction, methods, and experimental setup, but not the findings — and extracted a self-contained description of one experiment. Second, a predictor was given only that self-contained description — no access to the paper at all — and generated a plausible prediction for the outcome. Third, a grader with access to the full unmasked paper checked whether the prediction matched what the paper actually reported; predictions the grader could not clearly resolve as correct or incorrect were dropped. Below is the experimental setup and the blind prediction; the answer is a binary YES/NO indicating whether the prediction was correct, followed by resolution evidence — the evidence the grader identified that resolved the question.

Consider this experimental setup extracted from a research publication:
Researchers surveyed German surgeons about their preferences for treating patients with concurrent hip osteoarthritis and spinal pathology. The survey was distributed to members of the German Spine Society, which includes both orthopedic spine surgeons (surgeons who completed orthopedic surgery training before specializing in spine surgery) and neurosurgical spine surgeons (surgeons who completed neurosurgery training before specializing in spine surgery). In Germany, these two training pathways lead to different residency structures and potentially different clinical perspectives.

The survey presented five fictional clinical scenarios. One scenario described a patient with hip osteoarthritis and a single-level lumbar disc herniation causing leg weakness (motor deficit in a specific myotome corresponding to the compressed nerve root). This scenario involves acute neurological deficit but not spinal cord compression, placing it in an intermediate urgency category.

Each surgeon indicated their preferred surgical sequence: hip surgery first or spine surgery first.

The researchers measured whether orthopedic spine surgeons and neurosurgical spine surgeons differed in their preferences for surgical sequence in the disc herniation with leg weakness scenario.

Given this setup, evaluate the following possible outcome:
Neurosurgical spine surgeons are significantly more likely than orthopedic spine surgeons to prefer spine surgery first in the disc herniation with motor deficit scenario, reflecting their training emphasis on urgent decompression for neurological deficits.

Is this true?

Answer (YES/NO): NO